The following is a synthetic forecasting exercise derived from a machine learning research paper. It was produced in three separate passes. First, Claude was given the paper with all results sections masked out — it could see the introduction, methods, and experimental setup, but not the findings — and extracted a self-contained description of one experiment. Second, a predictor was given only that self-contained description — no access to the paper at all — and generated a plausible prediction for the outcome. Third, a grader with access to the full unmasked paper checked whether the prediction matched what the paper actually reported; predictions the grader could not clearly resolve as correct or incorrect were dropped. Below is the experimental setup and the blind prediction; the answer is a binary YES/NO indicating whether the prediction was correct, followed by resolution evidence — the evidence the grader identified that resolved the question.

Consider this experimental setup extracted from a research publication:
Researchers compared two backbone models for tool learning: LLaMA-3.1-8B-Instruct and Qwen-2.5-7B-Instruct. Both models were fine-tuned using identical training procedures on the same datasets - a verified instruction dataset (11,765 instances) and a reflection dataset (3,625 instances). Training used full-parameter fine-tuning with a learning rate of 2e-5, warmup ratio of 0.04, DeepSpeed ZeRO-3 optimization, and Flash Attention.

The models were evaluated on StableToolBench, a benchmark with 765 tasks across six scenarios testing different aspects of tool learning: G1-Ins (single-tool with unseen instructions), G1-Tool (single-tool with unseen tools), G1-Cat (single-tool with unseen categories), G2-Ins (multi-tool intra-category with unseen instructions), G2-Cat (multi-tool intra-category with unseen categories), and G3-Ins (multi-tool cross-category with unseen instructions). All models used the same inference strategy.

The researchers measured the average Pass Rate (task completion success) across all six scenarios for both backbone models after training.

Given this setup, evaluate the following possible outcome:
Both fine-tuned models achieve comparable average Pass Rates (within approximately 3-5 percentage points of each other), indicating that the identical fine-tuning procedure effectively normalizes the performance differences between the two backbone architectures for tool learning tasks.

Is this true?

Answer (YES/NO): YES